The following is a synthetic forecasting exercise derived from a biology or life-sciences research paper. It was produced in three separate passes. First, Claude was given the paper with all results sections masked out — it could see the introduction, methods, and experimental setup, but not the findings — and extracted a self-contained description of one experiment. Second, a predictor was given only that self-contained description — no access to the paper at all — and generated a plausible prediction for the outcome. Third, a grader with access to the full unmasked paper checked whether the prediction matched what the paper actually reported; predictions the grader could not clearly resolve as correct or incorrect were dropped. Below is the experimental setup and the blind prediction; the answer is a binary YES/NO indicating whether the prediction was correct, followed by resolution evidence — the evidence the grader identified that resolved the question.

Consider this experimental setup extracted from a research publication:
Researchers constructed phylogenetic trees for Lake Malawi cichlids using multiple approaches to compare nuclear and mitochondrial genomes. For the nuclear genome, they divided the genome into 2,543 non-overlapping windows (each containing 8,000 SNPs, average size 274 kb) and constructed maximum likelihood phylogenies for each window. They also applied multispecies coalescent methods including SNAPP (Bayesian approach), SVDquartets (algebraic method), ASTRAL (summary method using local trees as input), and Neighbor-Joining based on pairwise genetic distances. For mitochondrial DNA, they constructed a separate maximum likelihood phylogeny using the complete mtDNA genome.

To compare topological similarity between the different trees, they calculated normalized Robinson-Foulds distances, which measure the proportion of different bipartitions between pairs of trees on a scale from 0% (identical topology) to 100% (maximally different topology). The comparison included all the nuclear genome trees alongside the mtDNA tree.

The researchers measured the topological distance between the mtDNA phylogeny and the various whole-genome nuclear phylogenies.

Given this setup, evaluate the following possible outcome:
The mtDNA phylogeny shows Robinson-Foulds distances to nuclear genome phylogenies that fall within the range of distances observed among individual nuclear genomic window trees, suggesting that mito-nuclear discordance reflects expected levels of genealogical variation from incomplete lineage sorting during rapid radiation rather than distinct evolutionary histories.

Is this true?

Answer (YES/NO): NO